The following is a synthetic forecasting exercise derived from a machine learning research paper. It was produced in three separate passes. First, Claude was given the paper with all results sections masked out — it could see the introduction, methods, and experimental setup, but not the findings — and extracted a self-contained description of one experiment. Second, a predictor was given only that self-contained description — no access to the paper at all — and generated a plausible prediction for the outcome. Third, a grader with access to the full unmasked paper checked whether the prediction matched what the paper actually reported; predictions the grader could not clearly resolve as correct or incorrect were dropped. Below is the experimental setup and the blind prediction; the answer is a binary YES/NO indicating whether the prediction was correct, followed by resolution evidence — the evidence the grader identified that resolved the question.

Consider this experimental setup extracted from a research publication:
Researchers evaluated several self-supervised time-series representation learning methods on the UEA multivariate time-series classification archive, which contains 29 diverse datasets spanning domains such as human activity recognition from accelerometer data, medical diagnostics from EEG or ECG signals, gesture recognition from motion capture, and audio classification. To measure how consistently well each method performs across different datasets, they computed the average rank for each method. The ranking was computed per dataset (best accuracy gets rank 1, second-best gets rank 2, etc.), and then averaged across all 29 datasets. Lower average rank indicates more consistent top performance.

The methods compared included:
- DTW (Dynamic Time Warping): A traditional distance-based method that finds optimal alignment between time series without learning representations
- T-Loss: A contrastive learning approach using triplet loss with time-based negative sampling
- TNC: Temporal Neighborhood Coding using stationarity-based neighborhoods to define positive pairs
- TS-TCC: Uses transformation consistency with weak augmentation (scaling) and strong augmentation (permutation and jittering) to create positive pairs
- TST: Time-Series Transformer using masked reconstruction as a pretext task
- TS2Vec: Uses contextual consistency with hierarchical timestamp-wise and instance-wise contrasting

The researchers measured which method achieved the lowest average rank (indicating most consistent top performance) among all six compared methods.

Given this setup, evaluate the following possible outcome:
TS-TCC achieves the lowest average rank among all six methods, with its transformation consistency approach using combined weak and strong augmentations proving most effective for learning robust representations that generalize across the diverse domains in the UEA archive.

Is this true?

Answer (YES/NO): NO